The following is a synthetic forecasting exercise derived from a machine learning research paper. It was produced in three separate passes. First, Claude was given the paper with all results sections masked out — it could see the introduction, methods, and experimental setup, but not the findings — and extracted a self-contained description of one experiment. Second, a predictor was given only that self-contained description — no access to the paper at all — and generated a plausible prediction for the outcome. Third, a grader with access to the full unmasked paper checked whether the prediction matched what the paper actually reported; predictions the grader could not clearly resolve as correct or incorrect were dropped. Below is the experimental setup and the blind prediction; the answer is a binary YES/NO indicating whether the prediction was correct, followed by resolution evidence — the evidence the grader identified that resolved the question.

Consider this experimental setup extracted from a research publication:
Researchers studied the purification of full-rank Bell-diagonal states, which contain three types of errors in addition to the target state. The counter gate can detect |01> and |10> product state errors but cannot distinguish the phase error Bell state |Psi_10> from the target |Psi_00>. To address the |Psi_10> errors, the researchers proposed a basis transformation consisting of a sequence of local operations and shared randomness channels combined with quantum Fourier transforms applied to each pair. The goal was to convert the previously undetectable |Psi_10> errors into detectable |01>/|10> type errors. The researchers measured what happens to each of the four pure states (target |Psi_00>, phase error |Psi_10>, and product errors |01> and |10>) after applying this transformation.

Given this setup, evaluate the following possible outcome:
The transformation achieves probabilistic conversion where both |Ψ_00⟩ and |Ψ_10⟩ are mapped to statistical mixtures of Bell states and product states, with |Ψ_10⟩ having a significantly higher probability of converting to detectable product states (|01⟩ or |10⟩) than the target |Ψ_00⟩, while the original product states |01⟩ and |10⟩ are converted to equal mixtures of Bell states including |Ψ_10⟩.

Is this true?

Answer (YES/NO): NO